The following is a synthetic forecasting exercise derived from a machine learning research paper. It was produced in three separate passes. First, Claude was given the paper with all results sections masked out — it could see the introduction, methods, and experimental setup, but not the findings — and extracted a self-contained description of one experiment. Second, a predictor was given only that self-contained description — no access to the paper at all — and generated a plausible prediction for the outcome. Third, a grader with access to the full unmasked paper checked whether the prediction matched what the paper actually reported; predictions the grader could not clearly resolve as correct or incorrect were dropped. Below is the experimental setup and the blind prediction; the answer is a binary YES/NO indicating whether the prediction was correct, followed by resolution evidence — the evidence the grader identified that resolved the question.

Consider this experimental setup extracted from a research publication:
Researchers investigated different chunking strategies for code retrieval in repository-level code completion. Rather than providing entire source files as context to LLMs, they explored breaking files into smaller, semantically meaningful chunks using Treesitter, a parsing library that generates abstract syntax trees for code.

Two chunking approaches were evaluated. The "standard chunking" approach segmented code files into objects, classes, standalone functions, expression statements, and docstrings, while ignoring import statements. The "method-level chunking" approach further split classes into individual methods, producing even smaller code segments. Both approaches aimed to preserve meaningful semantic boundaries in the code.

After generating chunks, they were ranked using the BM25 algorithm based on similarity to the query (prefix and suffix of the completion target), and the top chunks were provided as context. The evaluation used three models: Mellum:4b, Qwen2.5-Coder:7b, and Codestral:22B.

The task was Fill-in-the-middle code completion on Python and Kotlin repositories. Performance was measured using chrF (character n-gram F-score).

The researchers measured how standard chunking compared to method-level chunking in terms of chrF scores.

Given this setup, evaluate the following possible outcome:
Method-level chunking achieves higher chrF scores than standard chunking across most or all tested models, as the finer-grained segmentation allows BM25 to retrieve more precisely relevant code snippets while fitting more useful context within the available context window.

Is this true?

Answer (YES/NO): NO